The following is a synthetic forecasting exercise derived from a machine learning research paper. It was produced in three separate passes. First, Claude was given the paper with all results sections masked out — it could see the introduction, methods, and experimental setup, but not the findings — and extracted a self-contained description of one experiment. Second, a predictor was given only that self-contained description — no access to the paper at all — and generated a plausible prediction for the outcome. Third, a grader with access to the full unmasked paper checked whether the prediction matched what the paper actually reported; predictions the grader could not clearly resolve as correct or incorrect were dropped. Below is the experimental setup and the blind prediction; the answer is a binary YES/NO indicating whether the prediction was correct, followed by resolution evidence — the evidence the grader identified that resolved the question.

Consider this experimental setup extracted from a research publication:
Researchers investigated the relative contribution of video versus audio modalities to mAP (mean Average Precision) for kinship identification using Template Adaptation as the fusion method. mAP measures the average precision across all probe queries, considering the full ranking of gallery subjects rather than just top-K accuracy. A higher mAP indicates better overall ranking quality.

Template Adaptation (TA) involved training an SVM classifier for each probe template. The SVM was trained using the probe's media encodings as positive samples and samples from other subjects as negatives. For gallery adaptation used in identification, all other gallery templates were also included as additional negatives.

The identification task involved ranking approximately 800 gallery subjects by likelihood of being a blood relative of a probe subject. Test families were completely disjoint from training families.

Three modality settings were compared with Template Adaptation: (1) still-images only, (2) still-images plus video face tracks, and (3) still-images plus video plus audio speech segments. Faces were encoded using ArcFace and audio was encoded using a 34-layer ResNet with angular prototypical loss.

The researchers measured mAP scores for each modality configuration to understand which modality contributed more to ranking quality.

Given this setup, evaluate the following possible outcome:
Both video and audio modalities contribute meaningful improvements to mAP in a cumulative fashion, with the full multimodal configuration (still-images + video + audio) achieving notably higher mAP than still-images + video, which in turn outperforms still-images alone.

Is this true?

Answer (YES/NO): YES